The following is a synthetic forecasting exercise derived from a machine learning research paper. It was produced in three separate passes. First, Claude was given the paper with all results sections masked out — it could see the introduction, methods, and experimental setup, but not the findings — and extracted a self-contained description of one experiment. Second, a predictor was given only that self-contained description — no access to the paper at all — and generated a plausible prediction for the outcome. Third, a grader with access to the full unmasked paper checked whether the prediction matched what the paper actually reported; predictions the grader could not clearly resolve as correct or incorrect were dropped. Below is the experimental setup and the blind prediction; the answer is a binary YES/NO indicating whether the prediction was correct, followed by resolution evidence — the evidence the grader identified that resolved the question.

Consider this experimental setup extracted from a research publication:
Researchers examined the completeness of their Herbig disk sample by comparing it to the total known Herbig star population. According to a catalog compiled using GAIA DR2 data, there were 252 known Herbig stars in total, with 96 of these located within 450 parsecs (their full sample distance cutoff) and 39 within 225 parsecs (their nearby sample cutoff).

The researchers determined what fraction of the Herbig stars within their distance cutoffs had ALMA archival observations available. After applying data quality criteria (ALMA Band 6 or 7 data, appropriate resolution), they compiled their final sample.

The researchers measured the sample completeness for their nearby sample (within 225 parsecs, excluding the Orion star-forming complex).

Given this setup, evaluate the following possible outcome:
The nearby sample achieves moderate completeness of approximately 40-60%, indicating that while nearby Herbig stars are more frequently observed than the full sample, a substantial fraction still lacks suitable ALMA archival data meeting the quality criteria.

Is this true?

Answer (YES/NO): NO